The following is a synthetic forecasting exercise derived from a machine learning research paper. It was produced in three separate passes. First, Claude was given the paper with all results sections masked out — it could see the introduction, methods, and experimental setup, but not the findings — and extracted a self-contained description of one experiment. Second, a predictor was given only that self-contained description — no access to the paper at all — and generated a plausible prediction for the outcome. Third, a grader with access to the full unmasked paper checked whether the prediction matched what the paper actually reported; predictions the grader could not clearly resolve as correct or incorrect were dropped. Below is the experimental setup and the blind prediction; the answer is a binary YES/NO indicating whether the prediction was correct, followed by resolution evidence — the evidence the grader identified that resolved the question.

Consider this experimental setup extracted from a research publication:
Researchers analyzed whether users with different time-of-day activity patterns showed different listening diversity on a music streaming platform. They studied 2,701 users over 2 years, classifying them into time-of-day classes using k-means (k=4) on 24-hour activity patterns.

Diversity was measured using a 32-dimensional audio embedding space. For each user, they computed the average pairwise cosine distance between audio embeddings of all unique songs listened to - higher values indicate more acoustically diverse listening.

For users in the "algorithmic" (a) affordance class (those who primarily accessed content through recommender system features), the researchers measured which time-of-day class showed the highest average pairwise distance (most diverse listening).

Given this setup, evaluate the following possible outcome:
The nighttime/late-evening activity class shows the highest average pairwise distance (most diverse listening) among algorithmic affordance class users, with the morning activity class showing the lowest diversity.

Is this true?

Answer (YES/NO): NO